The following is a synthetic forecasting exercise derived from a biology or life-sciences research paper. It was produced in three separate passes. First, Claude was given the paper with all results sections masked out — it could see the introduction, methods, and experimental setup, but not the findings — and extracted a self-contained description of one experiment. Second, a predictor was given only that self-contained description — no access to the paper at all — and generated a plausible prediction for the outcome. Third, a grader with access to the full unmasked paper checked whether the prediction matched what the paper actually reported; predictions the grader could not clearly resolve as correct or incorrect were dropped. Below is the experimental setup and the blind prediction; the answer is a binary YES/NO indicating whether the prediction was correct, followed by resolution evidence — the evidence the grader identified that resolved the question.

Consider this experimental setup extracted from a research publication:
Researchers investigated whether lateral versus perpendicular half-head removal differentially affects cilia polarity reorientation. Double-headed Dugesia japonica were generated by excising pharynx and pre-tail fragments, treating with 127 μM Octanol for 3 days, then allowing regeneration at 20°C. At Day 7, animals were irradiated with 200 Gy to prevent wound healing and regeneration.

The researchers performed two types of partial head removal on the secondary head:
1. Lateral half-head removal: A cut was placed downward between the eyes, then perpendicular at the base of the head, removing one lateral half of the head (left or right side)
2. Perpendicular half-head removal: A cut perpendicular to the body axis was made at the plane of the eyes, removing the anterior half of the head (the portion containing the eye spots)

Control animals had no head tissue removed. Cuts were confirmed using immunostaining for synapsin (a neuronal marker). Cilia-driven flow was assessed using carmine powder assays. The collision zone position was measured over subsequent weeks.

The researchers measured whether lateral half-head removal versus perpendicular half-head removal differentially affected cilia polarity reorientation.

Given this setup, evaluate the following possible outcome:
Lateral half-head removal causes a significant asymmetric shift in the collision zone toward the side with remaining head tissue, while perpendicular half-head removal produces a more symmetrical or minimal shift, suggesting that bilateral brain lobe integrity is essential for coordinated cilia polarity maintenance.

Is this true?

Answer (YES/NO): NO